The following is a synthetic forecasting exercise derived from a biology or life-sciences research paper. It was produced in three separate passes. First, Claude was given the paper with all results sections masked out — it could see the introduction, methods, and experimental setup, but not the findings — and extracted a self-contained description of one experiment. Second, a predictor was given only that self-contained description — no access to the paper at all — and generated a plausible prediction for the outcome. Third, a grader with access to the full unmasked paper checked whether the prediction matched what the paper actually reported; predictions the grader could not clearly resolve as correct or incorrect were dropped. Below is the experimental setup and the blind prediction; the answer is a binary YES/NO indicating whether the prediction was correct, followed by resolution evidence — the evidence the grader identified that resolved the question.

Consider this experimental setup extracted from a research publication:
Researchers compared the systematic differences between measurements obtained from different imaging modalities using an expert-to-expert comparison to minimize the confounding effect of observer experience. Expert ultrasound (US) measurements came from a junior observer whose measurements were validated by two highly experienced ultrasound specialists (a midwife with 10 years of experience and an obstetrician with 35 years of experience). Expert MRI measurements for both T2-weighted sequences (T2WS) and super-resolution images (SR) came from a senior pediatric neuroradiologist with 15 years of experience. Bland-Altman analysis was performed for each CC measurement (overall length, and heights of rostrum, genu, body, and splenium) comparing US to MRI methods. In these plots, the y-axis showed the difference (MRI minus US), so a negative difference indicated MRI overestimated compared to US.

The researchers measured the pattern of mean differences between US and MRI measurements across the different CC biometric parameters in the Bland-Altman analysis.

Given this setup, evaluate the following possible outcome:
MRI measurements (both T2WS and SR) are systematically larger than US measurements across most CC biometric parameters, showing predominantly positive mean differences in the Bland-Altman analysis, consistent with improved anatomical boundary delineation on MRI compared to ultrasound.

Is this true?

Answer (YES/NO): NO